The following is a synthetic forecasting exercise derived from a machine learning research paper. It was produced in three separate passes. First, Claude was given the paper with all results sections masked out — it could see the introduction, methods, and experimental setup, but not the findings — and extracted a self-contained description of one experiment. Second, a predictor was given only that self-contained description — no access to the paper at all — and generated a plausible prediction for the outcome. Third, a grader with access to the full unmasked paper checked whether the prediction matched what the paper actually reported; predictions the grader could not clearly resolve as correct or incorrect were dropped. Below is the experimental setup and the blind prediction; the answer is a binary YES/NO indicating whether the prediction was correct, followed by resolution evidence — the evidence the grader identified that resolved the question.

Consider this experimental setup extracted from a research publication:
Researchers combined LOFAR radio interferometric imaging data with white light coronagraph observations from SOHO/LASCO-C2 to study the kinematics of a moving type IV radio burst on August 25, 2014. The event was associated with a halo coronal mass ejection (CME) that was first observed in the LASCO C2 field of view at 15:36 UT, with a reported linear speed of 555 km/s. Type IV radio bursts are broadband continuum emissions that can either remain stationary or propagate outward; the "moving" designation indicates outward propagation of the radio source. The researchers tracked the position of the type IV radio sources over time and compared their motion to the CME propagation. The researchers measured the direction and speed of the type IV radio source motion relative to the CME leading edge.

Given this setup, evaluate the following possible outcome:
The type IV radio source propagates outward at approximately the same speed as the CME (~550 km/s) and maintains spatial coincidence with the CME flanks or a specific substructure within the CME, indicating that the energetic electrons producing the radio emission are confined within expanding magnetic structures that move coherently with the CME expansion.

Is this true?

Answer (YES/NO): NO